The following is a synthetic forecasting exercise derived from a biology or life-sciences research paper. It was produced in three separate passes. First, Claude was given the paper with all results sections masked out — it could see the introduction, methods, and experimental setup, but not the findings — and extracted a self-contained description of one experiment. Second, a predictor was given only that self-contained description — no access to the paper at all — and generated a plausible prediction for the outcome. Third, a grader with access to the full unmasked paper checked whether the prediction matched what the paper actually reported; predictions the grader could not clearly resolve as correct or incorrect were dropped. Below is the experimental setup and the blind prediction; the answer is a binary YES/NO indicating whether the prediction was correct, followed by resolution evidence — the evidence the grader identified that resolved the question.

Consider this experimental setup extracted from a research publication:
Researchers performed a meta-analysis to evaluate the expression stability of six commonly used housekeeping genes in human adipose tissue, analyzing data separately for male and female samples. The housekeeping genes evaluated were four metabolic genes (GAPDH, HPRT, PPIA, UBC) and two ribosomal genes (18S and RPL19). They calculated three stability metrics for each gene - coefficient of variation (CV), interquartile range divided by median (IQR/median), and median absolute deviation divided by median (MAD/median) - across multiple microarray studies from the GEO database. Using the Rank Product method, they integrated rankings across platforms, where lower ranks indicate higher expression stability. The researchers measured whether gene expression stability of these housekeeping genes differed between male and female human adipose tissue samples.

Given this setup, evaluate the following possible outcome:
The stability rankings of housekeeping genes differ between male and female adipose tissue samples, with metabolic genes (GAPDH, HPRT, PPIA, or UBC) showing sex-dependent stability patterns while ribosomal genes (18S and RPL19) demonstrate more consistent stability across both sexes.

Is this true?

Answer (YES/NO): NO